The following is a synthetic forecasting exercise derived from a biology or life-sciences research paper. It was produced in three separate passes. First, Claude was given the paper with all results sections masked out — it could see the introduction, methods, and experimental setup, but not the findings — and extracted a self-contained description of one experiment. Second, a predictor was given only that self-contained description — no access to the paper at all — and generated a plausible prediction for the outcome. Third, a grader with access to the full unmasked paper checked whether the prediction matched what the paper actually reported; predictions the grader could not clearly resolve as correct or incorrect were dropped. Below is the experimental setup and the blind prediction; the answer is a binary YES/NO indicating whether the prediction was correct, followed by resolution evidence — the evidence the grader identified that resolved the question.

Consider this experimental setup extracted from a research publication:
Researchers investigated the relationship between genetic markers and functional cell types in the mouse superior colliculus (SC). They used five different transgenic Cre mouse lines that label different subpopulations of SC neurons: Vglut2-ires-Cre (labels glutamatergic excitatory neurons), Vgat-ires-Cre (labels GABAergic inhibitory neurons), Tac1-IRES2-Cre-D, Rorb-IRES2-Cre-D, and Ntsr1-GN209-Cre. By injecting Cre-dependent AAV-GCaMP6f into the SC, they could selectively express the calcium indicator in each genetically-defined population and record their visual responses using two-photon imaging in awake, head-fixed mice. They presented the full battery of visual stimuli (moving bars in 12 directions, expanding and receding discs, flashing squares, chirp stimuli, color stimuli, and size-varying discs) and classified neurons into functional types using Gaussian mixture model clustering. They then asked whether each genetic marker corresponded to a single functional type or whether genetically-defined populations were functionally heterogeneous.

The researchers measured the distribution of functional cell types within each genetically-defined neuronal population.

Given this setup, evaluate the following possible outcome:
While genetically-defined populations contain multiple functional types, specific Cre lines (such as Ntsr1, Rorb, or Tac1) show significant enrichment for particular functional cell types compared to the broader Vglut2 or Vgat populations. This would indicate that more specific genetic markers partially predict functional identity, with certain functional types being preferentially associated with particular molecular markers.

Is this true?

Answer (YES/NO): NO